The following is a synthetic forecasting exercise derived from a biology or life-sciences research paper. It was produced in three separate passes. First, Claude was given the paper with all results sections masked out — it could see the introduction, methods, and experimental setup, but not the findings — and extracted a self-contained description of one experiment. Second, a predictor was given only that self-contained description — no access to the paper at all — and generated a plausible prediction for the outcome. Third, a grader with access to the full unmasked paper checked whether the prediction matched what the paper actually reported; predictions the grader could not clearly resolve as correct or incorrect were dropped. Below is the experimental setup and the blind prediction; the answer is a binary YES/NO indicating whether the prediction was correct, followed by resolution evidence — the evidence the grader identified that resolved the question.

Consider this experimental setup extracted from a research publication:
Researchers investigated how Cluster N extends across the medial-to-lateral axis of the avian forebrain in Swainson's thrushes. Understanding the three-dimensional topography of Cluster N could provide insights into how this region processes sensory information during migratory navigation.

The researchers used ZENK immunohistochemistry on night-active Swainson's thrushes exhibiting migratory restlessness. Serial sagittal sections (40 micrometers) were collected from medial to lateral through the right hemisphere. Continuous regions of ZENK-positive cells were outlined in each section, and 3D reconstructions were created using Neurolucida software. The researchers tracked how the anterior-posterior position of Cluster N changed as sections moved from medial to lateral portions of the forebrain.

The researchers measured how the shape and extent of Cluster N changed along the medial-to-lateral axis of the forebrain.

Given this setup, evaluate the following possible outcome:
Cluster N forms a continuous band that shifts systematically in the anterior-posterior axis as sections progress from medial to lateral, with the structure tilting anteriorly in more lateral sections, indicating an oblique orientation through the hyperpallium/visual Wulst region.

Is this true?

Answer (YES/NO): NO